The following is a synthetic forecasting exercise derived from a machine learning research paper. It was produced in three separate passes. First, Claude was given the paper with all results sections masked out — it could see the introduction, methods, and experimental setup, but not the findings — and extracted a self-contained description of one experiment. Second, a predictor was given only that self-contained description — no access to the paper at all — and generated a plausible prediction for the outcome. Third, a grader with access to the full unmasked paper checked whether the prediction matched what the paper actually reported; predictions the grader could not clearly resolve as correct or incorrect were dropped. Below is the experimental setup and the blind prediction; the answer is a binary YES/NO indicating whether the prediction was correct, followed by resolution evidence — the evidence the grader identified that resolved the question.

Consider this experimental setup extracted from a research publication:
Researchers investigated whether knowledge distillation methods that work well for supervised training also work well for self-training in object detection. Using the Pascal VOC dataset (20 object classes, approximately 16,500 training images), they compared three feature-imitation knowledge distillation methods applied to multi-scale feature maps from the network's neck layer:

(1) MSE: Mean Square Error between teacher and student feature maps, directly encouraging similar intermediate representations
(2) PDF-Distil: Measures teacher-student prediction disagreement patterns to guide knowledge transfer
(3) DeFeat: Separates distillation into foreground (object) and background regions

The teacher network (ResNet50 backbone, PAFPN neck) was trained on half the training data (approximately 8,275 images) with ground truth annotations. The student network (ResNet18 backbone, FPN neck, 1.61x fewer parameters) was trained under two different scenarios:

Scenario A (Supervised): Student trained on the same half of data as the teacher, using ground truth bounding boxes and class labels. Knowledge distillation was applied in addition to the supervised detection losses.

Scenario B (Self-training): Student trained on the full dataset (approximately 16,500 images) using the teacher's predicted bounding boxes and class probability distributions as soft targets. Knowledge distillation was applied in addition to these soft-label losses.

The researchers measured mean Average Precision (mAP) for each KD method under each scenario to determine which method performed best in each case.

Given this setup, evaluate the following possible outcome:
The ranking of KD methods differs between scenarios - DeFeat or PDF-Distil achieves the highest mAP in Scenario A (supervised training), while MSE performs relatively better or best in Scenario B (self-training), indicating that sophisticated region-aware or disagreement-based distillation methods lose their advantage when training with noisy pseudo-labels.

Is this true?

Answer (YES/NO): NO